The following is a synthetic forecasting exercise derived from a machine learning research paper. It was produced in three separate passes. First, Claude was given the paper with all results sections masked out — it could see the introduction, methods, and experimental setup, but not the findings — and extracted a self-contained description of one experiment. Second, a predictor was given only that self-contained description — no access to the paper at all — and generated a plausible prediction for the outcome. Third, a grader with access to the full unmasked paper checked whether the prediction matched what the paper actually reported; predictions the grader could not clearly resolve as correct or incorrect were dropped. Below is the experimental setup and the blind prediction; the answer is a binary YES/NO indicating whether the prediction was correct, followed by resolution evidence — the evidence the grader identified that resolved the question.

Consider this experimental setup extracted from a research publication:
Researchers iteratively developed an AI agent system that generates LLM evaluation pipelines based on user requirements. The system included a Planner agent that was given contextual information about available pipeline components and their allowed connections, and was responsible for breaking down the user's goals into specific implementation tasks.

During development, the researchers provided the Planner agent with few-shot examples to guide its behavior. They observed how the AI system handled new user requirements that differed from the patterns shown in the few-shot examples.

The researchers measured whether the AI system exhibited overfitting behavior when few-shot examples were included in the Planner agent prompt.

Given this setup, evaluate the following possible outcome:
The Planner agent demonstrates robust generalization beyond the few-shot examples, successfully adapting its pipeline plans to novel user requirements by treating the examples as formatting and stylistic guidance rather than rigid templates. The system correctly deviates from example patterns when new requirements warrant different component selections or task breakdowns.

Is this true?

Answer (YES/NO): NO